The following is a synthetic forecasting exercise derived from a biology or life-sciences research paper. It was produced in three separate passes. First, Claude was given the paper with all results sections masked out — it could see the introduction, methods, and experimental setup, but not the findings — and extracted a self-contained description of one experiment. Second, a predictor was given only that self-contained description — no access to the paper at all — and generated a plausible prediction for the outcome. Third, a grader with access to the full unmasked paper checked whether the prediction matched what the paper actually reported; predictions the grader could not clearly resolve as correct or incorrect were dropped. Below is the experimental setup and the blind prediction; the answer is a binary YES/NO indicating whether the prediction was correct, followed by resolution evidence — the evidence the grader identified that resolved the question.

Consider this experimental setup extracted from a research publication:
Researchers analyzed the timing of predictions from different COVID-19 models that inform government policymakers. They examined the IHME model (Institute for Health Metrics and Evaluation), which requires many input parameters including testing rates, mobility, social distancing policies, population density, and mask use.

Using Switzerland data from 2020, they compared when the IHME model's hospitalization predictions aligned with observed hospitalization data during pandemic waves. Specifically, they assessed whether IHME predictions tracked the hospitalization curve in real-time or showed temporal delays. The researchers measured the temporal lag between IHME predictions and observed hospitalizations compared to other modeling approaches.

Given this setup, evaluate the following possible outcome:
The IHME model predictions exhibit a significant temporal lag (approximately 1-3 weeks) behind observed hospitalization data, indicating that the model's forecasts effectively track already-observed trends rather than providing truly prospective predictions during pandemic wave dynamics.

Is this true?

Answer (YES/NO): YES